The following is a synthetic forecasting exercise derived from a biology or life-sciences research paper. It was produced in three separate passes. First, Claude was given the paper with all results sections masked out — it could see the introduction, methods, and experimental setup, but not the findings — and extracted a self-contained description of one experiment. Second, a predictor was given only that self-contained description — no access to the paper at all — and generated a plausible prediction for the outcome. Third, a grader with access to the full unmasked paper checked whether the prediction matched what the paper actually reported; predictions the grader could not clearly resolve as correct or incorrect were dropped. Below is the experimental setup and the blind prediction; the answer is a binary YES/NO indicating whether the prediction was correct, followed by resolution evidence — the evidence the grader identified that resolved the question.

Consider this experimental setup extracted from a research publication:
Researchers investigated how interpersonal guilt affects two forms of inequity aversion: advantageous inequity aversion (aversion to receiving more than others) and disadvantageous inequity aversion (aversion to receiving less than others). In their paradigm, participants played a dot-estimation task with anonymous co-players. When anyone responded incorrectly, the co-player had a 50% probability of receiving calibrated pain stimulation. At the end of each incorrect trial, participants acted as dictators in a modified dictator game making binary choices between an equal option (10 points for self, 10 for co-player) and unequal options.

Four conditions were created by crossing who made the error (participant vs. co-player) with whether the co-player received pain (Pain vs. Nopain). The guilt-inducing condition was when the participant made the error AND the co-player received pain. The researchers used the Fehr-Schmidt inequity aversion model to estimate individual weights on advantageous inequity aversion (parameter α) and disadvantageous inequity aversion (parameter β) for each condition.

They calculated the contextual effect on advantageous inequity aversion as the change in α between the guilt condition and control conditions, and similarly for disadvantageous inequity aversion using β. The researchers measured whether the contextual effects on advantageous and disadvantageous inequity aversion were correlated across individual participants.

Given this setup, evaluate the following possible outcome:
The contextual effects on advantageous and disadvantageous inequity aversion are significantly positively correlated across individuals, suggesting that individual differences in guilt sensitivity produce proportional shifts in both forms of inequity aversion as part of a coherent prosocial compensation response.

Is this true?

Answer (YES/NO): NO